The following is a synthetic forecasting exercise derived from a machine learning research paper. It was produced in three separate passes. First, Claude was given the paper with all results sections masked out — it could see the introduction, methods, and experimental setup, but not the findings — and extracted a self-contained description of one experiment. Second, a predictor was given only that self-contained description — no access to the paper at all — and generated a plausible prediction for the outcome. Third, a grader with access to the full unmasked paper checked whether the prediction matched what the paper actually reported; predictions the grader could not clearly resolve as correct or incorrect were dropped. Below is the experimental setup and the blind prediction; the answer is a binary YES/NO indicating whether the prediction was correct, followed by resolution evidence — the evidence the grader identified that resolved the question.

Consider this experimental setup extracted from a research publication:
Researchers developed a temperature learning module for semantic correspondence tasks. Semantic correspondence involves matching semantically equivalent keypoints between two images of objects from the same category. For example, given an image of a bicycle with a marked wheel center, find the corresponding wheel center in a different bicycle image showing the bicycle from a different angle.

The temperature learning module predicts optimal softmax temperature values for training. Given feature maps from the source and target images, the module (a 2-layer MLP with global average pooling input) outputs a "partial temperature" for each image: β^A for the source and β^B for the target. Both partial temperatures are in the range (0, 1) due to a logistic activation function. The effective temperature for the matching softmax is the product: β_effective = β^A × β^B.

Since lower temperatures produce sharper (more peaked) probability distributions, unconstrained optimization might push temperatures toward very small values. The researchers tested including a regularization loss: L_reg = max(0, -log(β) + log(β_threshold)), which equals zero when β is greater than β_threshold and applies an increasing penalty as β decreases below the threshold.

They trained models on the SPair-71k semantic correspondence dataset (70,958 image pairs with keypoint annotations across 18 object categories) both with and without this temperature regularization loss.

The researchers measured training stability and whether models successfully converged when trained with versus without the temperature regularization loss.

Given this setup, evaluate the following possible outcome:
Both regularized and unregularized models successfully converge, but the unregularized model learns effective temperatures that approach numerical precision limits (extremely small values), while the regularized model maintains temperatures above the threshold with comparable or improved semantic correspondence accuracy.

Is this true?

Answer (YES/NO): NO